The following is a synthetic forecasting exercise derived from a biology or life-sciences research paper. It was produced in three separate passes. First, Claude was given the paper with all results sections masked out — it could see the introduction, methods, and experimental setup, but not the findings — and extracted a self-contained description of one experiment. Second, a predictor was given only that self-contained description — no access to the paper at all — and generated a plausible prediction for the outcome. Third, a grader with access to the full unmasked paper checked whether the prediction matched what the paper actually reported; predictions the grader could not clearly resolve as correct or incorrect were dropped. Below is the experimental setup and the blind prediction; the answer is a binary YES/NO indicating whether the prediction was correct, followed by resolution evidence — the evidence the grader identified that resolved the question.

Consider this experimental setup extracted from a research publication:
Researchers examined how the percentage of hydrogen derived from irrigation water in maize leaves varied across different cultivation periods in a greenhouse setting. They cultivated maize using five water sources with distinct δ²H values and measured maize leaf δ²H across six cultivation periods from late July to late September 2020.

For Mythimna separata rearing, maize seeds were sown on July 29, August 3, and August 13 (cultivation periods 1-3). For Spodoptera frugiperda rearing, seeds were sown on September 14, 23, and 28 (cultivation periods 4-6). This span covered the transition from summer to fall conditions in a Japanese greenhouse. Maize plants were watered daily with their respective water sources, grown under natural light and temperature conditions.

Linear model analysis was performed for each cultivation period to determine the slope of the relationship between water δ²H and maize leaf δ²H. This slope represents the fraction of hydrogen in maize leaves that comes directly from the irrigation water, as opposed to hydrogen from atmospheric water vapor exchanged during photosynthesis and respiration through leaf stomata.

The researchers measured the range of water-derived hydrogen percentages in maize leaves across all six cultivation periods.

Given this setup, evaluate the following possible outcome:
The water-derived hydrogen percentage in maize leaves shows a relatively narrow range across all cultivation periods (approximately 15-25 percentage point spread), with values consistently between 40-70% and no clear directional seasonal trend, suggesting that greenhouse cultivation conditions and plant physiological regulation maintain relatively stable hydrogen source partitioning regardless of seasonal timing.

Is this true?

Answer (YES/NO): NO